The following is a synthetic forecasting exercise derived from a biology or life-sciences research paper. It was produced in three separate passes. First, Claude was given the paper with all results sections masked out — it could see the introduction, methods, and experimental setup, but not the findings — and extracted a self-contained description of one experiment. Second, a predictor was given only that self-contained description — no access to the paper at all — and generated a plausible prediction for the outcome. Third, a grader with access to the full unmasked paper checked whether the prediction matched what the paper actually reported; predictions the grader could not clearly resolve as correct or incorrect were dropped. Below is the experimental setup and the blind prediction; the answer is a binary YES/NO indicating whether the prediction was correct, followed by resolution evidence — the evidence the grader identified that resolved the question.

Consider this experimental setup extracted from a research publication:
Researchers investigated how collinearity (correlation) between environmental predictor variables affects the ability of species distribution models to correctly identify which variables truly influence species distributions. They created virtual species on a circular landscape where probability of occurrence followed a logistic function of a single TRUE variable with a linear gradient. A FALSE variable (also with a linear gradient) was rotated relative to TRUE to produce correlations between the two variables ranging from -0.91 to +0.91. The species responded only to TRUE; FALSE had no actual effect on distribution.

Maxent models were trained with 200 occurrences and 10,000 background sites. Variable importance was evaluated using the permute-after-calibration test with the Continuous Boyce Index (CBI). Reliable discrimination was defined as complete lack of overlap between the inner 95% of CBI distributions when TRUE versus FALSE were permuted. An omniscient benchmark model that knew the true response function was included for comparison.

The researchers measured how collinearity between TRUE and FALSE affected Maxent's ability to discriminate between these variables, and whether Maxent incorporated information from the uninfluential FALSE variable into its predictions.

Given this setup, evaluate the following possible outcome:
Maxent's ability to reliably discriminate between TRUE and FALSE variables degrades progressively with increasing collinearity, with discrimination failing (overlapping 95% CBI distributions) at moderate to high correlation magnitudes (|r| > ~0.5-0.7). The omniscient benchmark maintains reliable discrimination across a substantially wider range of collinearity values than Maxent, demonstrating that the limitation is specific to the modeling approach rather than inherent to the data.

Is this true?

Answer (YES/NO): NO